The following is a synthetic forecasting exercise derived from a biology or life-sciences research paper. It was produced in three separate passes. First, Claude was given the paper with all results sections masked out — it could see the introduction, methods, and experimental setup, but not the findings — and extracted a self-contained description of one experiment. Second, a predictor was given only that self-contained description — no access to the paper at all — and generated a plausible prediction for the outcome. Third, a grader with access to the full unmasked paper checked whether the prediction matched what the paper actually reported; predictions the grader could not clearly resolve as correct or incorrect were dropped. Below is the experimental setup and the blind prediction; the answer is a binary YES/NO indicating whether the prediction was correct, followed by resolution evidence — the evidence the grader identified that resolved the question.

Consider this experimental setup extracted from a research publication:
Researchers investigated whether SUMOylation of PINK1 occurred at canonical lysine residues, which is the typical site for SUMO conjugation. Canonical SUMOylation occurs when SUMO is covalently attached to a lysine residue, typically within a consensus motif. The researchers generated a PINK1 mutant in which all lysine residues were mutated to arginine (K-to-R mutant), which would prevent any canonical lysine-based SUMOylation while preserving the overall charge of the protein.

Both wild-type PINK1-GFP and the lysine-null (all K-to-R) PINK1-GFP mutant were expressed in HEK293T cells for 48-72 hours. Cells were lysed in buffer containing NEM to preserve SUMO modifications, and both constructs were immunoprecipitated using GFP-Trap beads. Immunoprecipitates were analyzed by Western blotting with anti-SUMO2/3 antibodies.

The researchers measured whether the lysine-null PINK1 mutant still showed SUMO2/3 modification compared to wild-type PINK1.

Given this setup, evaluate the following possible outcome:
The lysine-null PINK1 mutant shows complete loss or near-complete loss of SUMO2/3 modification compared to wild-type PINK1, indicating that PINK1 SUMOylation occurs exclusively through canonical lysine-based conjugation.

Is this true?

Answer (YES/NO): NO